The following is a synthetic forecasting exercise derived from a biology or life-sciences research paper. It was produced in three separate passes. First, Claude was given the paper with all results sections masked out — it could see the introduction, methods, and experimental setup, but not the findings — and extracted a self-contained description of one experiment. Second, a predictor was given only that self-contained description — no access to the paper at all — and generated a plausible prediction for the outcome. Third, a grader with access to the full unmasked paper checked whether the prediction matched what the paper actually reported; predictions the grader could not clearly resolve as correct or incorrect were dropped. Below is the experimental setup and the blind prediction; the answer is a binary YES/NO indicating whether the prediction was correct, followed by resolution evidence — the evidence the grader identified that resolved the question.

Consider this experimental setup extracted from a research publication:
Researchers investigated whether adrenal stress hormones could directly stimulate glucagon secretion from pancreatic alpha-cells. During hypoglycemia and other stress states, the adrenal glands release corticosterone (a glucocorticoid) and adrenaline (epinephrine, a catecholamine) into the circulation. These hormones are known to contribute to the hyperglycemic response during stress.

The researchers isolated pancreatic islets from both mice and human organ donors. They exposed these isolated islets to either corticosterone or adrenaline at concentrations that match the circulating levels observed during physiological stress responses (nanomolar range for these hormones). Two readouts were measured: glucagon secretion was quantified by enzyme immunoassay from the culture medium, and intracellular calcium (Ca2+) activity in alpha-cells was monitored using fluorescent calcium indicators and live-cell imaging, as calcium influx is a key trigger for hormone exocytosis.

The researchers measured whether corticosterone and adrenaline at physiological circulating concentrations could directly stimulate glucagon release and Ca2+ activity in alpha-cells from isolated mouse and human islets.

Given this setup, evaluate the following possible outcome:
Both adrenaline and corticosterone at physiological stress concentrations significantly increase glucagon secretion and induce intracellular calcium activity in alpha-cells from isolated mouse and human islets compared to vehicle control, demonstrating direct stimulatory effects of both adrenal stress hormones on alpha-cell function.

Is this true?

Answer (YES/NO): NO